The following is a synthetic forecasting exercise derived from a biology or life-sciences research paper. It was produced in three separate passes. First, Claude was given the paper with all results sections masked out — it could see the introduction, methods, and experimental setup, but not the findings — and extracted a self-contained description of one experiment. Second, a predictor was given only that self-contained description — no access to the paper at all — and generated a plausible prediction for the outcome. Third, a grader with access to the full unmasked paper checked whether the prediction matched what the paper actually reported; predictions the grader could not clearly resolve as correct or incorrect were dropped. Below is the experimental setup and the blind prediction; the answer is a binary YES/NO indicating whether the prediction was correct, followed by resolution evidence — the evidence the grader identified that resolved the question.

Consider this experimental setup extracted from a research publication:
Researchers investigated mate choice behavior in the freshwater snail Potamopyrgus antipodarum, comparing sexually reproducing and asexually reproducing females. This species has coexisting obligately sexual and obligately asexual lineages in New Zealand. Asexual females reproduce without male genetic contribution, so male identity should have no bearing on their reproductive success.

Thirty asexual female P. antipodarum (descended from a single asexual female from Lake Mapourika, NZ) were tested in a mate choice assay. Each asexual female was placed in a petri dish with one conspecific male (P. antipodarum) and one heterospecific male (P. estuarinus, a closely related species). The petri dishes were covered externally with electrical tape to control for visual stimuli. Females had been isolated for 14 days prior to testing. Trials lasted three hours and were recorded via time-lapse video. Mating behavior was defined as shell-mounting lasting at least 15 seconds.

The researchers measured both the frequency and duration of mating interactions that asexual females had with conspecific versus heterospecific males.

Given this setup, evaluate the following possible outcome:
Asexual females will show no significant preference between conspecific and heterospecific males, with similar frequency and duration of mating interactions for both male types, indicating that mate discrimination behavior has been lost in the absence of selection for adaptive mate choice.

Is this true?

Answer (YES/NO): YES